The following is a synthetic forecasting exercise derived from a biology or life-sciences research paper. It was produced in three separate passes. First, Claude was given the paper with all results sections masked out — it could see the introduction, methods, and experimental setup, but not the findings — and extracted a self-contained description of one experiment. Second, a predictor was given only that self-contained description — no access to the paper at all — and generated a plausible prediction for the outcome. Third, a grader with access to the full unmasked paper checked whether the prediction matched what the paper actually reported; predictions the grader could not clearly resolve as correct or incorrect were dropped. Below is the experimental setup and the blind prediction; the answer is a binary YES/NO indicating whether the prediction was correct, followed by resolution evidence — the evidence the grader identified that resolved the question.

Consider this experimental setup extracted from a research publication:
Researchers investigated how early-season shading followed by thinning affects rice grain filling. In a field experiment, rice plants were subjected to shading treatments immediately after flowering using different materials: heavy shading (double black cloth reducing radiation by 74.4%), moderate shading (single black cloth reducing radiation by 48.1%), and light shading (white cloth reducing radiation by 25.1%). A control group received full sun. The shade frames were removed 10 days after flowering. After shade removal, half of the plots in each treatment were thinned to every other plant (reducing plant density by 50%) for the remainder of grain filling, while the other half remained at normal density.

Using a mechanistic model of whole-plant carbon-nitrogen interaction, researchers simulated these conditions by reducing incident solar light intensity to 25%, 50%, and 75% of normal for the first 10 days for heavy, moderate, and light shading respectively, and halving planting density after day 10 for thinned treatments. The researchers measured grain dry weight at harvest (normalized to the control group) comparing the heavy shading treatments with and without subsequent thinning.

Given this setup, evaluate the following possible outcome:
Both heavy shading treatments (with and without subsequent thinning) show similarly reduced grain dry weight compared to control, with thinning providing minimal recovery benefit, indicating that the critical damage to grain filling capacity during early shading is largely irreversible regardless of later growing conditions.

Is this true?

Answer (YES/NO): NO